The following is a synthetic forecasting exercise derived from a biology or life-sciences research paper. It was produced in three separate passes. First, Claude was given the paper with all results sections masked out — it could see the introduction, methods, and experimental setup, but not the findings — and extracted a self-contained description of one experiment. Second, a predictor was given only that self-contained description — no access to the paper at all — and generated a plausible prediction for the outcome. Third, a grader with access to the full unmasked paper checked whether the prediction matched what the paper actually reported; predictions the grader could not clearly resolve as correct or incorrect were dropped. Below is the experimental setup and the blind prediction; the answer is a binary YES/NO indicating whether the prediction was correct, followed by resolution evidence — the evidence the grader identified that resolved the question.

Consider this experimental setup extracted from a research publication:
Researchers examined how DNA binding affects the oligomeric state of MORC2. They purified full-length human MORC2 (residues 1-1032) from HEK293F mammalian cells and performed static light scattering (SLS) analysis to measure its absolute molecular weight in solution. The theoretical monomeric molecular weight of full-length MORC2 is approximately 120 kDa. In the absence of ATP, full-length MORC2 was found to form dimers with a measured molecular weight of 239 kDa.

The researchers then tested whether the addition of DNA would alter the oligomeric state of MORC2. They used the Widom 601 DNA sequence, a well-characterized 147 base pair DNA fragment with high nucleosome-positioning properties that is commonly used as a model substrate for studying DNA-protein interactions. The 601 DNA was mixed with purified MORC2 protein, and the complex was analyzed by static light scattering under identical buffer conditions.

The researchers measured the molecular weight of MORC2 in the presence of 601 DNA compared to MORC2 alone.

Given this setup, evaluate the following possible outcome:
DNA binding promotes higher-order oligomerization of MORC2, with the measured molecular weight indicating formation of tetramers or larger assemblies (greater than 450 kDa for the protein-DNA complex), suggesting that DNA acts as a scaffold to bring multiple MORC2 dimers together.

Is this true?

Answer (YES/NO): NO